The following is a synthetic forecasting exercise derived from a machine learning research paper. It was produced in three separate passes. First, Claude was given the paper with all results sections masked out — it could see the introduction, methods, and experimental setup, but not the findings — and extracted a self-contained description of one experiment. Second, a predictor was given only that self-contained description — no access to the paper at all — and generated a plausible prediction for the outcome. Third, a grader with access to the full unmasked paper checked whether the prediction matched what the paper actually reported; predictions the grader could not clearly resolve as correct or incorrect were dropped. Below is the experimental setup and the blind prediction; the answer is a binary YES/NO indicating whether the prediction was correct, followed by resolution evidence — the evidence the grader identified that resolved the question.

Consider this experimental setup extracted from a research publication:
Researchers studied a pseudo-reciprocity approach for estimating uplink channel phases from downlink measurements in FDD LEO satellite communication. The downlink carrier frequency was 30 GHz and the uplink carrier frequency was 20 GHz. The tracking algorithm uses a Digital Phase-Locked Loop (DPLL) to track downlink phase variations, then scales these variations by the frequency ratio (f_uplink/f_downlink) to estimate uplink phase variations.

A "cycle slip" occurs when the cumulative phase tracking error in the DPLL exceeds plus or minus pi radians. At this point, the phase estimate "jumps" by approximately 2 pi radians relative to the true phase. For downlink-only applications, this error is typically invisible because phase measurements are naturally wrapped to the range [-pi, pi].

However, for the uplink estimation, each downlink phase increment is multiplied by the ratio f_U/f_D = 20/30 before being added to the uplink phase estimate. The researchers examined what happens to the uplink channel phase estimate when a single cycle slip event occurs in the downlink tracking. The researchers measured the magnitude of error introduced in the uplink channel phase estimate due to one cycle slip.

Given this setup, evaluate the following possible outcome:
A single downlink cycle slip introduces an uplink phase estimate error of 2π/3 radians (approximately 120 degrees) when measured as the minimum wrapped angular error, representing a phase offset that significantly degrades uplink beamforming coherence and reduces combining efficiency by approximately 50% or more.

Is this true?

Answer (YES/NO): NO